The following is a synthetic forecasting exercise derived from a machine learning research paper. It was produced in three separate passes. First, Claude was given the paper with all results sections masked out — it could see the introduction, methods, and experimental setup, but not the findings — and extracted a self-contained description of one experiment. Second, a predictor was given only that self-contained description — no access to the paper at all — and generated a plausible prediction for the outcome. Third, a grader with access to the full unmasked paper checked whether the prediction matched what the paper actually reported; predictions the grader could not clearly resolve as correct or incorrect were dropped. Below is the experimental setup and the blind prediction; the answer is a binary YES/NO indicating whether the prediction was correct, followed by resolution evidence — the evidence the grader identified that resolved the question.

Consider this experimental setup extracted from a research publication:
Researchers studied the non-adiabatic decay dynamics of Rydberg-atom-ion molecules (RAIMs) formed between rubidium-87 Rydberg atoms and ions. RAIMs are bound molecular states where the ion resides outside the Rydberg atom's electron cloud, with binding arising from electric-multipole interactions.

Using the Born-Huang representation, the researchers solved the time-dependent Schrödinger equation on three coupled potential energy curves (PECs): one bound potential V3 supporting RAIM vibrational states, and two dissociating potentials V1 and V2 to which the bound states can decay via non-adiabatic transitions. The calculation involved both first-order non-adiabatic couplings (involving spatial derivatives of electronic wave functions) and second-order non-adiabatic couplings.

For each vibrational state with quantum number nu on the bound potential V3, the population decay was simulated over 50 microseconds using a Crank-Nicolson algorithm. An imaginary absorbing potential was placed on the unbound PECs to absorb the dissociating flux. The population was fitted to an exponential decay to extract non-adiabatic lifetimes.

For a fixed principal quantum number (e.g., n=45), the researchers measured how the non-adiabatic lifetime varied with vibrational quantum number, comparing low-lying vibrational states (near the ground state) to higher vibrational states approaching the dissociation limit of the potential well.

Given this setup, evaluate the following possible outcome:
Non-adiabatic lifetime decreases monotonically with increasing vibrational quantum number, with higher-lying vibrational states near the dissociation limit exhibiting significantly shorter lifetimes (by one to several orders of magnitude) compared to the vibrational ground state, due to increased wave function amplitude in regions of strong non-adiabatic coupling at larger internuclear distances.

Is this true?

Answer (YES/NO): NO